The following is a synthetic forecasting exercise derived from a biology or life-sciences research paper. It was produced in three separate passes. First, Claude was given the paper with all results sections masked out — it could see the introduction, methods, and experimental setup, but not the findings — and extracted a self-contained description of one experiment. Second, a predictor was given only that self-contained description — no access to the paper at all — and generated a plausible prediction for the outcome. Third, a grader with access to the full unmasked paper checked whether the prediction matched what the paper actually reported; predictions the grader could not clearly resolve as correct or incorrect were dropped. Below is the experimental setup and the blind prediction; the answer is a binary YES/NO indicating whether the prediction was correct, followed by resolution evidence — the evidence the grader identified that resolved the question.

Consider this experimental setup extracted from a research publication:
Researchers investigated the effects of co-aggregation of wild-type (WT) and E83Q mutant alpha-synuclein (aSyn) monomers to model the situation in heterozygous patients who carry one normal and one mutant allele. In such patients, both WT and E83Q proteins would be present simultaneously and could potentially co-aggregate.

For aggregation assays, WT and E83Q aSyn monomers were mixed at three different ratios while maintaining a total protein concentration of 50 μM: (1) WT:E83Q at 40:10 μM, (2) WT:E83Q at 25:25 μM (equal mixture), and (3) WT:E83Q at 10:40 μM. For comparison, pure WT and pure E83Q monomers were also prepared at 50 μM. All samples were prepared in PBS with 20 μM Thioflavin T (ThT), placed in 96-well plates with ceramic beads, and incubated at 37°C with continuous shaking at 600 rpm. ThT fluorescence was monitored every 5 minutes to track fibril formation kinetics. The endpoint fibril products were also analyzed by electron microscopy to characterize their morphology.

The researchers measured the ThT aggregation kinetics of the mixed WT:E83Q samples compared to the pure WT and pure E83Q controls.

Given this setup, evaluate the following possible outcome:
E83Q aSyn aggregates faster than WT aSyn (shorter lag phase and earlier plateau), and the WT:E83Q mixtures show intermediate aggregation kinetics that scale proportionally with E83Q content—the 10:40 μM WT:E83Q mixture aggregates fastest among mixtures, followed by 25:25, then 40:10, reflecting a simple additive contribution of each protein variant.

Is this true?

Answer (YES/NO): NO